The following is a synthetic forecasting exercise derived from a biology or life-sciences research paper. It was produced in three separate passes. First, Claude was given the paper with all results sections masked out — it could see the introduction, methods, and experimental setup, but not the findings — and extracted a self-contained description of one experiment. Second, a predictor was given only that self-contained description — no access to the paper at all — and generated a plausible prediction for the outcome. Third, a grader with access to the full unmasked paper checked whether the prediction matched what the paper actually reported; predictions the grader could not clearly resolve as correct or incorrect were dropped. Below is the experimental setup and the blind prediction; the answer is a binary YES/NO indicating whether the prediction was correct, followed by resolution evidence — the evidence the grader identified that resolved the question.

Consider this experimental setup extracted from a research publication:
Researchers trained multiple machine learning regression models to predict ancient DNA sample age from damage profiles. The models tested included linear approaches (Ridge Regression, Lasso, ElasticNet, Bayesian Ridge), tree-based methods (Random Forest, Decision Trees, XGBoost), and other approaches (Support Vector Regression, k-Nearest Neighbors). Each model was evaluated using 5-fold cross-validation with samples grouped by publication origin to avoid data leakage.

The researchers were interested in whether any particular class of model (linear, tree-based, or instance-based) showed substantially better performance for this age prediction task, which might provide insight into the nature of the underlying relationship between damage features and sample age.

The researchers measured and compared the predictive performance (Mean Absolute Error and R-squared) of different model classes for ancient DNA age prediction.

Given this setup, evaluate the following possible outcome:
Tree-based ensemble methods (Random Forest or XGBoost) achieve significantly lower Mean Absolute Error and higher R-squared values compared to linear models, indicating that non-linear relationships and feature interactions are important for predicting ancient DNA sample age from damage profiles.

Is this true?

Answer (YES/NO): NO